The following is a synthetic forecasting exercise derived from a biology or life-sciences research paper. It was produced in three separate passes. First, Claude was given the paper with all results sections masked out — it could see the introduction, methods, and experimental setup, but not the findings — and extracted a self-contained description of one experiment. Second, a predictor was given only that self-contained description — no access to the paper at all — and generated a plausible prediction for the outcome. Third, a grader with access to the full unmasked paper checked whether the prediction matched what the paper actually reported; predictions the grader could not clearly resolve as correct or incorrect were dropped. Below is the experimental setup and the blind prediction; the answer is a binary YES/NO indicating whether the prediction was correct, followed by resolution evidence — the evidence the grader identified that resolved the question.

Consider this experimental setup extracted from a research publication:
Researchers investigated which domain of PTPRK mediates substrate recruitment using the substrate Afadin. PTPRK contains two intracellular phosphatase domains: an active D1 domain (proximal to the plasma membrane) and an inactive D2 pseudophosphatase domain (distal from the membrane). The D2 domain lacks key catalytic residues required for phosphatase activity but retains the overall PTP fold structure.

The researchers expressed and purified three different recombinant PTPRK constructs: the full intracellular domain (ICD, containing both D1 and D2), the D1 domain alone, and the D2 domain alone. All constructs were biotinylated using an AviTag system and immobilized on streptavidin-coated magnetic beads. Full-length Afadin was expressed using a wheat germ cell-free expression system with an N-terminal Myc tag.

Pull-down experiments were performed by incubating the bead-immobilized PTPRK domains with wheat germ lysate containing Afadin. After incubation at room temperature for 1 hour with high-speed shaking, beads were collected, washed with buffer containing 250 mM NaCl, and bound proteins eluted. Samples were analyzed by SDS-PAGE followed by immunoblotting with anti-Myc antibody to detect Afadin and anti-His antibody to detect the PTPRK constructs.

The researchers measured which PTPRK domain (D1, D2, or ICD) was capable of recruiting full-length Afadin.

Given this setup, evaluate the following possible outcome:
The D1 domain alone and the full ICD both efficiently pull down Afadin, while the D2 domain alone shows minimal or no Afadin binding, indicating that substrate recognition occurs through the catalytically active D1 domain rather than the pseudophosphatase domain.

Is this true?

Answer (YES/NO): NO